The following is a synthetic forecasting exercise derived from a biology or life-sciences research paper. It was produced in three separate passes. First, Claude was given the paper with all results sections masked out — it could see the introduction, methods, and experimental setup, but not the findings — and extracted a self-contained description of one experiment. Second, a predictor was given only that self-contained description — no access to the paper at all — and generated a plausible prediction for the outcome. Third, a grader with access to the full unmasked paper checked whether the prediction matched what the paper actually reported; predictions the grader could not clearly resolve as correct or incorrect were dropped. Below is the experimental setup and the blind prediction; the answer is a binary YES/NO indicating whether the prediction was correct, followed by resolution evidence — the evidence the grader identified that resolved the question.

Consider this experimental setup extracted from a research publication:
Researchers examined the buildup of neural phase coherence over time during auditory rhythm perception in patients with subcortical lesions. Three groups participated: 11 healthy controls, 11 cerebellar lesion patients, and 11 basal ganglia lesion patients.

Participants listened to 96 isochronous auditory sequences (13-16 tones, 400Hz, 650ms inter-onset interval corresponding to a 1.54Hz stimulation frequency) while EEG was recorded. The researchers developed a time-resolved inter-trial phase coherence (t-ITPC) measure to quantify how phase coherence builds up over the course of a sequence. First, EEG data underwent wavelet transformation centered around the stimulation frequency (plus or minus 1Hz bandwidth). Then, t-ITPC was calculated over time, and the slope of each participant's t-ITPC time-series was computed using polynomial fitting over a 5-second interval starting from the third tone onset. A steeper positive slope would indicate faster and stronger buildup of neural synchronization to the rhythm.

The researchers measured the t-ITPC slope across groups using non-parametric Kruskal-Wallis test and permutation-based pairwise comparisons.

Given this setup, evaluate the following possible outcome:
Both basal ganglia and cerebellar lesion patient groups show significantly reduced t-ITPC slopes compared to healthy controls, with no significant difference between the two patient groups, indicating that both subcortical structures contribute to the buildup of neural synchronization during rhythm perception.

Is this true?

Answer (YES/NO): YES